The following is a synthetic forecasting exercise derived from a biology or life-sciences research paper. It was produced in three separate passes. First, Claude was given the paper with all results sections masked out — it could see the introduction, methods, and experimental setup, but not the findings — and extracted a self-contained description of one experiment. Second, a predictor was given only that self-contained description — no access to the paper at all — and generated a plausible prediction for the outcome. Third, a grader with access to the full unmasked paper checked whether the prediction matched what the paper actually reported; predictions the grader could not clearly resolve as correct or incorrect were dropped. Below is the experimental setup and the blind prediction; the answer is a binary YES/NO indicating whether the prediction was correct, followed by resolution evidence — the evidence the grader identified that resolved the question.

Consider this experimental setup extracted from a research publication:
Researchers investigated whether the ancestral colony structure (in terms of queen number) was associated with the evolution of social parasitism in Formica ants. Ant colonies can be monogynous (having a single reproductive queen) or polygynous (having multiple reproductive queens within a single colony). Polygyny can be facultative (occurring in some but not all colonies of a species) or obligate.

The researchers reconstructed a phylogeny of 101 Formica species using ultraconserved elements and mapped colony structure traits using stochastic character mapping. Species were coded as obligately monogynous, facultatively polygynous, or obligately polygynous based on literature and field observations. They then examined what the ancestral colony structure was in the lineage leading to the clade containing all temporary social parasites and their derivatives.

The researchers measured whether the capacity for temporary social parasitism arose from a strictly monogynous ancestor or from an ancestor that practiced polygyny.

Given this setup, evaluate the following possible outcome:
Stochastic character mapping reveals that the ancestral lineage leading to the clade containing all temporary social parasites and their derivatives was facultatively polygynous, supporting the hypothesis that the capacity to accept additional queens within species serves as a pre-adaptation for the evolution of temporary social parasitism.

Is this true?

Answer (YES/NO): YES